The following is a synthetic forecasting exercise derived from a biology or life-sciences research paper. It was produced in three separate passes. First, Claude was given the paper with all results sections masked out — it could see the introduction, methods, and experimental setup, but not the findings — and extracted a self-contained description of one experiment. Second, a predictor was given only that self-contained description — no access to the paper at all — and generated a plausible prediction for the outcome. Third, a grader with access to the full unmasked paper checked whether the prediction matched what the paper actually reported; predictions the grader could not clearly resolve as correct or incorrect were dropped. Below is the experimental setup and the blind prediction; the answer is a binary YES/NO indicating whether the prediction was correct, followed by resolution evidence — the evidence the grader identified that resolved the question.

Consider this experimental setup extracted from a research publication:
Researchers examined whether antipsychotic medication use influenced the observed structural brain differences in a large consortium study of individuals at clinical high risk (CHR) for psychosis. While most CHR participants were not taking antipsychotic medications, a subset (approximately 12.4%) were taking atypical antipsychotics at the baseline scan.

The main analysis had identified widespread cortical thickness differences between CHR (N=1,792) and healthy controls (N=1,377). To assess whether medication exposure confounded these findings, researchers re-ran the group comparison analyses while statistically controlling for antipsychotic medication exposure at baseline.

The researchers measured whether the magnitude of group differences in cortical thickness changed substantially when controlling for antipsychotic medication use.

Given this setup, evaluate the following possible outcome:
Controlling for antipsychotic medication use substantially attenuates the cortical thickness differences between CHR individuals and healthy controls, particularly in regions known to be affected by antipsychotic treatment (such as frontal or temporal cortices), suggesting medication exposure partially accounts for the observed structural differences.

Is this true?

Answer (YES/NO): NO